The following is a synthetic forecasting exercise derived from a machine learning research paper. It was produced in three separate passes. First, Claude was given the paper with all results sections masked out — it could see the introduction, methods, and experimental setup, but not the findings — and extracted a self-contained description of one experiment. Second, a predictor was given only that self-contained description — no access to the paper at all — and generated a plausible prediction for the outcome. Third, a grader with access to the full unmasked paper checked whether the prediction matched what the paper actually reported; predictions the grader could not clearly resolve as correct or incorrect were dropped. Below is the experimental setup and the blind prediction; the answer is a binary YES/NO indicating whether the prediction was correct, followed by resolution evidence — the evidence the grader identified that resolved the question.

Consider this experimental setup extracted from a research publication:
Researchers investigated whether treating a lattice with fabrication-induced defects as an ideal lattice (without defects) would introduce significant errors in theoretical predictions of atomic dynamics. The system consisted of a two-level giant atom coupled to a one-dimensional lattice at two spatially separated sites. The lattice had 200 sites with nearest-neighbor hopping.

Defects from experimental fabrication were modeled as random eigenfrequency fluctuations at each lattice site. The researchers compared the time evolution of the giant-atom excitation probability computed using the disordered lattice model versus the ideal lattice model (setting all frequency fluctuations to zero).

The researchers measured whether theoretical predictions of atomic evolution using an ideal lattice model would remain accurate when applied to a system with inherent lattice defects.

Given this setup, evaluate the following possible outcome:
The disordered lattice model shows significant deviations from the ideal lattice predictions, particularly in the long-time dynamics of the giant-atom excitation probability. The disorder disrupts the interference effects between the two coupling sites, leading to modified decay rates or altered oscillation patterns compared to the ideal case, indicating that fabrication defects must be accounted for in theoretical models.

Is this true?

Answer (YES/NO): NO